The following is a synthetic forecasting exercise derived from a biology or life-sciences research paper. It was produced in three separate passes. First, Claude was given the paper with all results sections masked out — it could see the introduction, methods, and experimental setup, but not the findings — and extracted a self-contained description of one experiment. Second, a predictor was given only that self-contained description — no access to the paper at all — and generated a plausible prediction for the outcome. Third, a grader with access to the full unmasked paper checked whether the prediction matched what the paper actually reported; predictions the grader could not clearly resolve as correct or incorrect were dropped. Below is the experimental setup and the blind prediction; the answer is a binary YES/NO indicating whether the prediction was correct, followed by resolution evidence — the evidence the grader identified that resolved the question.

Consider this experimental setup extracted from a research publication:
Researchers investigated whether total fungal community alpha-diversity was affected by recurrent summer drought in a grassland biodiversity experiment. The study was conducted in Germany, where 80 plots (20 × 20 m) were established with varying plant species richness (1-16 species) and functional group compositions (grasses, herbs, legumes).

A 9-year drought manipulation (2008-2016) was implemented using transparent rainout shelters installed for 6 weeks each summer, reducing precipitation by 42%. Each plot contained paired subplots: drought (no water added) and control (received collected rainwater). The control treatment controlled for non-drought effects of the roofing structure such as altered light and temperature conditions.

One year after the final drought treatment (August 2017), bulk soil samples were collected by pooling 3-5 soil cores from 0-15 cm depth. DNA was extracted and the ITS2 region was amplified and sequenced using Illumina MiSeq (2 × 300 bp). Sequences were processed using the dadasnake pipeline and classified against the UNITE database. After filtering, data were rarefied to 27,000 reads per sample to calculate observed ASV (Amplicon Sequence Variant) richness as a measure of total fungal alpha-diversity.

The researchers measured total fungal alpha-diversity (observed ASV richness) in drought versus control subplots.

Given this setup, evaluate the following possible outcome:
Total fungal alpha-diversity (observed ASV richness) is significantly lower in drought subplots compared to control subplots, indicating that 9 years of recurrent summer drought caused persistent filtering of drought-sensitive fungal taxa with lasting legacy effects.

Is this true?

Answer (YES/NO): NO